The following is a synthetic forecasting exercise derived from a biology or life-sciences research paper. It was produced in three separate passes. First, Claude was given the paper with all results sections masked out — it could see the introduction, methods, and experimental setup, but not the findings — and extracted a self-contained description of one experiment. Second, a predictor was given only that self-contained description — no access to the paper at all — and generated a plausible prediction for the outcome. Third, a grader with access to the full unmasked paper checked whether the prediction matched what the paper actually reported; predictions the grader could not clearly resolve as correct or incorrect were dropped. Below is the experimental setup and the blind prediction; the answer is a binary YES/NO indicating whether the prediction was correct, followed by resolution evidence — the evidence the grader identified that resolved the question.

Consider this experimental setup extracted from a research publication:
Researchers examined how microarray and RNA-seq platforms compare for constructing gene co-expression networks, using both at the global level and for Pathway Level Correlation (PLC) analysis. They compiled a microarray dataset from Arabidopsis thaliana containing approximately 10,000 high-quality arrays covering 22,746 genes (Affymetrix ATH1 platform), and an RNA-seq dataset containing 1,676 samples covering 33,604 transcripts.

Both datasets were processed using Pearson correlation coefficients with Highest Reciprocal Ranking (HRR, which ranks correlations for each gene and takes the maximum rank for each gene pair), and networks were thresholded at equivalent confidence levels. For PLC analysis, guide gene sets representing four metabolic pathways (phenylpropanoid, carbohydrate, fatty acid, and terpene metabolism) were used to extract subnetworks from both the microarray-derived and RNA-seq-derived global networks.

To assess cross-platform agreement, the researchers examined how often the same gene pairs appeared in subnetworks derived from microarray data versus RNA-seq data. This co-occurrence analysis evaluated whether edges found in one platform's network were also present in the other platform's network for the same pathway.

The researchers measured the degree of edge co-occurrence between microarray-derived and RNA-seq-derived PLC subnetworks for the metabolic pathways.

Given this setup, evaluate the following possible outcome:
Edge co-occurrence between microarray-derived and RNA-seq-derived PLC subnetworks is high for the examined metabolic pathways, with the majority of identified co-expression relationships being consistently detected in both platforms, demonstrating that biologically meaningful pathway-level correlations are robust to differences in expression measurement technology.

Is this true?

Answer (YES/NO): NO